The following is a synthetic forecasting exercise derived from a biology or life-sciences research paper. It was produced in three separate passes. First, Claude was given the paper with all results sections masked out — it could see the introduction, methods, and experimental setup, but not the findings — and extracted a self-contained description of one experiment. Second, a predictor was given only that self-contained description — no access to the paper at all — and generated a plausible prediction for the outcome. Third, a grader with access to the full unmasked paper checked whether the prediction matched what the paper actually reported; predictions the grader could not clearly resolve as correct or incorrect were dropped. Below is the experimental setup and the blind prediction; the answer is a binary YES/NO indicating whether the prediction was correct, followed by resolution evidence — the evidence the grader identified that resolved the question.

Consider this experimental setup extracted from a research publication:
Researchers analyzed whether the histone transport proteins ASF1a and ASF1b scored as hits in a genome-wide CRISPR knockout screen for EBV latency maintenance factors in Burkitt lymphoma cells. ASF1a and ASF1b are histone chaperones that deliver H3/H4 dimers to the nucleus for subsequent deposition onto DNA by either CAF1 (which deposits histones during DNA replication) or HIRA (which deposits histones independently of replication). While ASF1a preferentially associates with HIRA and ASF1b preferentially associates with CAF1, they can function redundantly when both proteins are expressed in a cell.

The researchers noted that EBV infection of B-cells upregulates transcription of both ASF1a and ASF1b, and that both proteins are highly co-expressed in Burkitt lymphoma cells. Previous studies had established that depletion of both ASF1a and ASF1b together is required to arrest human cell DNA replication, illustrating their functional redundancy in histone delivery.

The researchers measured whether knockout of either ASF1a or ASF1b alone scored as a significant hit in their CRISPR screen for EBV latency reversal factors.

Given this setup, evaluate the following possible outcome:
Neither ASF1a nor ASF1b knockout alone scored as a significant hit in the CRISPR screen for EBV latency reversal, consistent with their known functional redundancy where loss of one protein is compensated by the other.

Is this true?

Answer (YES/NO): YES